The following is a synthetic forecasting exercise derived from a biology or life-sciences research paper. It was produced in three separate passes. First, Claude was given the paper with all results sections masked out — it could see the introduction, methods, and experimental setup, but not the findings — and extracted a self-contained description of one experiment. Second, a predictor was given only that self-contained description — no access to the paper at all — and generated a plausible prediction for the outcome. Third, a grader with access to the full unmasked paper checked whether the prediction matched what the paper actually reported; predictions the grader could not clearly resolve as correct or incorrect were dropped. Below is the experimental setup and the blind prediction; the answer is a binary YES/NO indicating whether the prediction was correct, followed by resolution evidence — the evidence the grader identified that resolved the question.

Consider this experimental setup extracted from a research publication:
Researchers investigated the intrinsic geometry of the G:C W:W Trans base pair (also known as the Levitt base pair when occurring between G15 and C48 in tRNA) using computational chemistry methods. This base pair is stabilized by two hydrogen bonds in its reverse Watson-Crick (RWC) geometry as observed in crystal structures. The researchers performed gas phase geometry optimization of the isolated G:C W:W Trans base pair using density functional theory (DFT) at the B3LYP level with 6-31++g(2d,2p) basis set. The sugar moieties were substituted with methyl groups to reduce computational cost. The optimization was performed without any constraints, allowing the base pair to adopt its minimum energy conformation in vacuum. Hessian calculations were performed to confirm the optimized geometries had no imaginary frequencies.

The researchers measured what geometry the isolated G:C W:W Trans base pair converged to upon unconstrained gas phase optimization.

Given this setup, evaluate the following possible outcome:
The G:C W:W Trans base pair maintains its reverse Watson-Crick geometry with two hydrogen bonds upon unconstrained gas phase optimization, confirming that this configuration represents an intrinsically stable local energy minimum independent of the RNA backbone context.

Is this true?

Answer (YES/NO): NO